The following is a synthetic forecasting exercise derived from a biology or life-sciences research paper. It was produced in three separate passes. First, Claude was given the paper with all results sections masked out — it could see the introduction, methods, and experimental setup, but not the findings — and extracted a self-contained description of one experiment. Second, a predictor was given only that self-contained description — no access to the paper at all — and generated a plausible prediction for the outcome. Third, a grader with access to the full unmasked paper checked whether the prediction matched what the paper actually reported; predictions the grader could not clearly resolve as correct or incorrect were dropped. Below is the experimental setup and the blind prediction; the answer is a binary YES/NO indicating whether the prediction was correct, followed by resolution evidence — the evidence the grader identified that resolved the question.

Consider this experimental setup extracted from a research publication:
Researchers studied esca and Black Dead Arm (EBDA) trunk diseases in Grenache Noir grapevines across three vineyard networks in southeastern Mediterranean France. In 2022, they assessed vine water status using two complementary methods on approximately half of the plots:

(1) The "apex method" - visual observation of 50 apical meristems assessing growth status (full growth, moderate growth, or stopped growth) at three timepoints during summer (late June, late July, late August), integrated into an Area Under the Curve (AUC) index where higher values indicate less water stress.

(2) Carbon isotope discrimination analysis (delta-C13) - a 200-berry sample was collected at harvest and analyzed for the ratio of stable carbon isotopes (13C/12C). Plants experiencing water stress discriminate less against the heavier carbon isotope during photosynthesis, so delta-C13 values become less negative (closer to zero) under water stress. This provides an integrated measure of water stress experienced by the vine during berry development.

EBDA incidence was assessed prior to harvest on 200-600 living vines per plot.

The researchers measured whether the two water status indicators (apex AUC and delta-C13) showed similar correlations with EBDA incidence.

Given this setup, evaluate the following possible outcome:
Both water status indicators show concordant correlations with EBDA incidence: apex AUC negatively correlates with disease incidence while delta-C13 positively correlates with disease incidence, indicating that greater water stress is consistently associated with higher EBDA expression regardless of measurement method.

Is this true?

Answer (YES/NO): YES